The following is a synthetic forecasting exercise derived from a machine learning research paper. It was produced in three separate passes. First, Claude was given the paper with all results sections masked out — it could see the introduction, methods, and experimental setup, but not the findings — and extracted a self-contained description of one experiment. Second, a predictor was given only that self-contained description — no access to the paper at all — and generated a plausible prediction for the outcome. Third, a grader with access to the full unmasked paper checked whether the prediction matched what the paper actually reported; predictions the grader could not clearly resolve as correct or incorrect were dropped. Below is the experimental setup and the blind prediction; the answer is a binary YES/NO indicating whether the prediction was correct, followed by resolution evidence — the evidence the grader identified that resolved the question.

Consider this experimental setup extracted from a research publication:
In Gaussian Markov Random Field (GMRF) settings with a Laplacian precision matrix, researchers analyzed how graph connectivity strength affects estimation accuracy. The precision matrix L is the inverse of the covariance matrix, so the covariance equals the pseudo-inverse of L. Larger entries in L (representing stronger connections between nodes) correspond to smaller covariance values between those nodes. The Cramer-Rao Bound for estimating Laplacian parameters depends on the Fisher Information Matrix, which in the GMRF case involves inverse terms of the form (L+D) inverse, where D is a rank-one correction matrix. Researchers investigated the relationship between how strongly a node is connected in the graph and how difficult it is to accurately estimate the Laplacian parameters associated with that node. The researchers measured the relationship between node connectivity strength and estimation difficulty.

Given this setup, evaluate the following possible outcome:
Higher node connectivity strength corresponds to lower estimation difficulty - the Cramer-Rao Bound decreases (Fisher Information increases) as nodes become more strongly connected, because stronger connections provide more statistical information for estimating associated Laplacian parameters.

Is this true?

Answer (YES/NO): YES